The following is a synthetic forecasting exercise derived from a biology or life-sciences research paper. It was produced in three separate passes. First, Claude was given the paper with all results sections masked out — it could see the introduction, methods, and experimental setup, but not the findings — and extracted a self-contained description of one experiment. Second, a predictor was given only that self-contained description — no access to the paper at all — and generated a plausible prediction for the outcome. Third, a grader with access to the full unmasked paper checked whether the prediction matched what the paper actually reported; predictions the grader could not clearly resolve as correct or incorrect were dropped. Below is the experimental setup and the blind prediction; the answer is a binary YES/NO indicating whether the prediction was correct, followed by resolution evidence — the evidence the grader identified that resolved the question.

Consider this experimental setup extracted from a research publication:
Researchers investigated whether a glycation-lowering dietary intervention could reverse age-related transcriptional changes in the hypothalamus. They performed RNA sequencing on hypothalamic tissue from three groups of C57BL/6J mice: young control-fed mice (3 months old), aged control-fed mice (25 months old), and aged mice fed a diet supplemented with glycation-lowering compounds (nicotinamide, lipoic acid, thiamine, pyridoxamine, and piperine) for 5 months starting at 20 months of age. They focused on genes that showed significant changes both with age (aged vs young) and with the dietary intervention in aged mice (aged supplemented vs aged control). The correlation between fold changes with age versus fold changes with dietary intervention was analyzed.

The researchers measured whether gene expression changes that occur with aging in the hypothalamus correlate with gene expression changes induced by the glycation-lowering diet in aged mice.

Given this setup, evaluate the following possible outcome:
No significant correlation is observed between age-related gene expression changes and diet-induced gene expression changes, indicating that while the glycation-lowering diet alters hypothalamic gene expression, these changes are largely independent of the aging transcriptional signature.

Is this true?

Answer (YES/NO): NO